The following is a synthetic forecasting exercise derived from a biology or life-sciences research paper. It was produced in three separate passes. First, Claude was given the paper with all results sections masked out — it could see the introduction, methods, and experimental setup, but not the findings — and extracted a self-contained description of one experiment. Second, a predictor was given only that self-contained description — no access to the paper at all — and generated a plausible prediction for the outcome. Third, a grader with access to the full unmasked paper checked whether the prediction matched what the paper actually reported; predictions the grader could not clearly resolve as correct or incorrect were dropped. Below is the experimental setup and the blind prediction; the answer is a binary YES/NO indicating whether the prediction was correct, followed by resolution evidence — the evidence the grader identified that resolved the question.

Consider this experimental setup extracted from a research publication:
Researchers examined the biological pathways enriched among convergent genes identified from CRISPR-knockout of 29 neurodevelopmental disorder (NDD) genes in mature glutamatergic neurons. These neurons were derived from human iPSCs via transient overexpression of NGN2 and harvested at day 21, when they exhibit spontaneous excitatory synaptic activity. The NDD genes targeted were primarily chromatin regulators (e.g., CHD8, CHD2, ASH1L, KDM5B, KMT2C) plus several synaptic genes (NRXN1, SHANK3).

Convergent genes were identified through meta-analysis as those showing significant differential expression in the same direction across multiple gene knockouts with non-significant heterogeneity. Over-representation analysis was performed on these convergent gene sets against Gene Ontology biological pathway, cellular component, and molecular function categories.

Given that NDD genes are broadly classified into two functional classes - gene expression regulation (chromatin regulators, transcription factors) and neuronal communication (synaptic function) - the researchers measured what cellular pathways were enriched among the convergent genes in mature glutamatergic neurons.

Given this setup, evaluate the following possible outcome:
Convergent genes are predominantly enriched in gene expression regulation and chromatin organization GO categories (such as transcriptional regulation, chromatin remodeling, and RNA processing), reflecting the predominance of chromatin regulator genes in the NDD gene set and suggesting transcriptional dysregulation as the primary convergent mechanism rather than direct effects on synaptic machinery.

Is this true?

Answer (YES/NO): NO